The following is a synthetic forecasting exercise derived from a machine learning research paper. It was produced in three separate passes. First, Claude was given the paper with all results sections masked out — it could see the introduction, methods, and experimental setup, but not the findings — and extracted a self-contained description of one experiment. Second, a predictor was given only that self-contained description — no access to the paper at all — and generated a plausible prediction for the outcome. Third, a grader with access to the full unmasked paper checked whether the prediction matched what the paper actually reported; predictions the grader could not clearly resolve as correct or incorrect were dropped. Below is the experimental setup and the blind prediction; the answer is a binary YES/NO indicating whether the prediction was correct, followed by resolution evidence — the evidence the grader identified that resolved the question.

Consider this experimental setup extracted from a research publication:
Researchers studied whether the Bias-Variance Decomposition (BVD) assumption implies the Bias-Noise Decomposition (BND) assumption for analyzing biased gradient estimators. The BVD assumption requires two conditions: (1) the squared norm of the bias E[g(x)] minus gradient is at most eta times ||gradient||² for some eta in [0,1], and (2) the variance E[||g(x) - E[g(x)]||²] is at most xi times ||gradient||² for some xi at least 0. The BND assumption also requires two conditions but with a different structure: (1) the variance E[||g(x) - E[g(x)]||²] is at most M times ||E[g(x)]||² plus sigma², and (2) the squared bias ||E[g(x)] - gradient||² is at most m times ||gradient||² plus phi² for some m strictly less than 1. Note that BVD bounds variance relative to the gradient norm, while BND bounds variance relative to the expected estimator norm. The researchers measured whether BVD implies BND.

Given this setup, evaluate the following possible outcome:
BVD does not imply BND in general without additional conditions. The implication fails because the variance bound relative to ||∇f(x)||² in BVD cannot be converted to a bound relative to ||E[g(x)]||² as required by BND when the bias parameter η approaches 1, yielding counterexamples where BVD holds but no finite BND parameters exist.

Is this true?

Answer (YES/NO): NO